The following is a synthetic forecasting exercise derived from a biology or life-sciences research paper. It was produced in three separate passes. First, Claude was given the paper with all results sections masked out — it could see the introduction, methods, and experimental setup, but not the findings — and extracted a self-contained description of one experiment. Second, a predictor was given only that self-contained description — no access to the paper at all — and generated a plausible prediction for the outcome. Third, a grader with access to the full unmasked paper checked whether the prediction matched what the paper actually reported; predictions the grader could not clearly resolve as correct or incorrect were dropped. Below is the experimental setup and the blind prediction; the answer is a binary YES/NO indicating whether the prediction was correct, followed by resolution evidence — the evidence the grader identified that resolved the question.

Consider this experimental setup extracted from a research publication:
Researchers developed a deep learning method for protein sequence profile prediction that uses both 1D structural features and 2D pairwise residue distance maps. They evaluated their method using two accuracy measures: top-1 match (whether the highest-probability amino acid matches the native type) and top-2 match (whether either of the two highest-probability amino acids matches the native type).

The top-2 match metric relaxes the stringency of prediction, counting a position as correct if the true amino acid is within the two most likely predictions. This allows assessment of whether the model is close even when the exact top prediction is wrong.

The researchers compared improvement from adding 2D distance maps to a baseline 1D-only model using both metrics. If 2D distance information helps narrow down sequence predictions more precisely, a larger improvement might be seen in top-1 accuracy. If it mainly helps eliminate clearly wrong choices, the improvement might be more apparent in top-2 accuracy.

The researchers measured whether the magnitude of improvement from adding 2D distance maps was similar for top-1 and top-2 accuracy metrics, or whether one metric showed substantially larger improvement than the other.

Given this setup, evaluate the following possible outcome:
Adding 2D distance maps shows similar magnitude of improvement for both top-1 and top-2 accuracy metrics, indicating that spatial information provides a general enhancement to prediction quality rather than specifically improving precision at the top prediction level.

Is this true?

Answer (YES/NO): YES